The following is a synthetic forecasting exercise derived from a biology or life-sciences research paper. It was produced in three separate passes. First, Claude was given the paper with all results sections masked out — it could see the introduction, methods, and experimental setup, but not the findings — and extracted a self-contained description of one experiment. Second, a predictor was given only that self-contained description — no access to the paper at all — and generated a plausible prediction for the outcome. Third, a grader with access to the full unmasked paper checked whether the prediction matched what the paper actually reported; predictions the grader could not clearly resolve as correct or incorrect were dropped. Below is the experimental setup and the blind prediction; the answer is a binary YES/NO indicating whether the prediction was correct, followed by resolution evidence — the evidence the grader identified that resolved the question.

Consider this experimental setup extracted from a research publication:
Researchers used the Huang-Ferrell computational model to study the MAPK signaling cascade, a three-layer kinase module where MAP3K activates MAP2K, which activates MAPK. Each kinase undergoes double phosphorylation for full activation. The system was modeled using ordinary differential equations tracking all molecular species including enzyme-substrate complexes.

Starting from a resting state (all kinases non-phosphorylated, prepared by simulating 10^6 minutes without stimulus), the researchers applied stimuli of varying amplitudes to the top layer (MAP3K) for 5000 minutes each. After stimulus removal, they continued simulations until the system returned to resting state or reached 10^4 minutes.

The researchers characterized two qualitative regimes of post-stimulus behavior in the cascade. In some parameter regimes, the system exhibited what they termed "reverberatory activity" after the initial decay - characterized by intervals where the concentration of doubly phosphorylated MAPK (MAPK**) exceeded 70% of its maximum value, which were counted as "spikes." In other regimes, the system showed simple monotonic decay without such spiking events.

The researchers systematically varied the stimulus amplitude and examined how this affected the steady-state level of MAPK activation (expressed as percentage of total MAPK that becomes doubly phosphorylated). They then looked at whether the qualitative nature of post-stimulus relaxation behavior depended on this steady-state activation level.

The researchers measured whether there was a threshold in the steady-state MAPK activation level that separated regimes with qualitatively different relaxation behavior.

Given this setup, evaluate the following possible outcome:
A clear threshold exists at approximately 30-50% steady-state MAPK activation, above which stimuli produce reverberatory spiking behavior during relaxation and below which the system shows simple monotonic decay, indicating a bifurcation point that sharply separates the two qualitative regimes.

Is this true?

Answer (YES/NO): NO